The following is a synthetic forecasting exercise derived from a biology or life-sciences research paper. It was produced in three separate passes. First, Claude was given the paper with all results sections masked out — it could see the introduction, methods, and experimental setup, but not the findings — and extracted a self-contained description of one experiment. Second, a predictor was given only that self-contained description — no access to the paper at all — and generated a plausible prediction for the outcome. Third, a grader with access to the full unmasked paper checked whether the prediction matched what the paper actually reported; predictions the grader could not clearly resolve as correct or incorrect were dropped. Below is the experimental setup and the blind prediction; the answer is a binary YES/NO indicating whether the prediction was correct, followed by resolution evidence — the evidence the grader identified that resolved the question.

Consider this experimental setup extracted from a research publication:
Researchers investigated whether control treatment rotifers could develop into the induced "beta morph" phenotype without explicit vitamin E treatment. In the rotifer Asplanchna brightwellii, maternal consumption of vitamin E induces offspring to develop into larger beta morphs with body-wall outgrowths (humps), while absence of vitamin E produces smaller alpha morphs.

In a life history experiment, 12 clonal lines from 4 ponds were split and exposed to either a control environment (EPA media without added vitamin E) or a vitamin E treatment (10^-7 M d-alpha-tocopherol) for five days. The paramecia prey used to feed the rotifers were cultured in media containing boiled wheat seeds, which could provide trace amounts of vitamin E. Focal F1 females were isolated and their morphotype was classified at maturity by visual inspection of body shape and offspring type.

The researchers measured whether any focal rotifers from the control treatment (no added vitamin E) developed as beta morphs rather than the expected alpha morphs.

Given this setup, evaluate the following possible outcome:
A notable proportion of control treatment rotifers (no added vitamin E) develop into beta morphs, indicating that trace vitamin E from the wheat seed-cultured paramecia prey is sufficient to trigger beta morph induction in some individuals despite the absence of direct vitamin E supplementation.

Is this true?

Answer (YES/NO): YES